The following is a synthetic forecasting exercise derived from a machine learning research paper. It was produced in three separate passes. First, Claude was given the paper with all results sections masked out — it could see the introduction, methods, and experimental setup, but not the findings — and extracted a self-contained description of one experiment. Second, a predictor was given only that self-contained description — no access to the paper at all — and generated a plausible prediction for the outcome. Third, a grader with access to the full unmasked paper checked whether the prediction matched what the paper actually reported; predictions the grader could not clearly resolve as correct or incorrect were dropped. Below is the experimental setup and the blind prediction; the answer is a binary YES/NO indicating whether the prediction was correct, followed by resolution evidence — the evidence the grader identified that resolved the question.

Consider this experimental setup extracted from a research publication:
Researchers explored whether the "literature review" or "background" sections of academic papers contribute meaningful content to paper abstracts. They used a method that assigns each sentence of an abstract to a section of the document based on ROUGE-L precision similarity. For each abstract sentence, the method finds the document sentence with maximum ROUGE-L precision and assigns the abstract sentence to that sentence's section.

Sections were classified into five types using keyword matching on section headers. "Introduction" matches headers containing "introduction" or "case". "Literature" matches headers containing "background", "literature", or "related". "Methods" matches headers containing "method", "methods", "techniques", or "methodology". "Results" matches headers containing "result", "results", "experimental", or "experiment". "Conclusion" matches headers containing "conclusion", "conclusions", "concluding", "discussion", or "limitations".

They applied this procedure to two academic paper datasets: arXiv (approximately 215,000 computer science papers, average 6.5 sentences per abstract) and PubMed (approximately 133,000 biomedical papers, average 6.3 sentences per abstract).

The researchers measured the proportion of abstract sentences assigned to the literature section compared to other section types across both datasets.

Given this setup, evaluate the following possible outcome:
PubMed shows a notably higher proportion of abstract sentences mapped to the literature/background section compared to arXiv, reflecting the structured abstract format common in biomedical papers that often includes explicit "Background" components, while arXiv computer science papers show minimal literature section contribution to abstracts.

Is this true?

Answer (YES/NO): NO